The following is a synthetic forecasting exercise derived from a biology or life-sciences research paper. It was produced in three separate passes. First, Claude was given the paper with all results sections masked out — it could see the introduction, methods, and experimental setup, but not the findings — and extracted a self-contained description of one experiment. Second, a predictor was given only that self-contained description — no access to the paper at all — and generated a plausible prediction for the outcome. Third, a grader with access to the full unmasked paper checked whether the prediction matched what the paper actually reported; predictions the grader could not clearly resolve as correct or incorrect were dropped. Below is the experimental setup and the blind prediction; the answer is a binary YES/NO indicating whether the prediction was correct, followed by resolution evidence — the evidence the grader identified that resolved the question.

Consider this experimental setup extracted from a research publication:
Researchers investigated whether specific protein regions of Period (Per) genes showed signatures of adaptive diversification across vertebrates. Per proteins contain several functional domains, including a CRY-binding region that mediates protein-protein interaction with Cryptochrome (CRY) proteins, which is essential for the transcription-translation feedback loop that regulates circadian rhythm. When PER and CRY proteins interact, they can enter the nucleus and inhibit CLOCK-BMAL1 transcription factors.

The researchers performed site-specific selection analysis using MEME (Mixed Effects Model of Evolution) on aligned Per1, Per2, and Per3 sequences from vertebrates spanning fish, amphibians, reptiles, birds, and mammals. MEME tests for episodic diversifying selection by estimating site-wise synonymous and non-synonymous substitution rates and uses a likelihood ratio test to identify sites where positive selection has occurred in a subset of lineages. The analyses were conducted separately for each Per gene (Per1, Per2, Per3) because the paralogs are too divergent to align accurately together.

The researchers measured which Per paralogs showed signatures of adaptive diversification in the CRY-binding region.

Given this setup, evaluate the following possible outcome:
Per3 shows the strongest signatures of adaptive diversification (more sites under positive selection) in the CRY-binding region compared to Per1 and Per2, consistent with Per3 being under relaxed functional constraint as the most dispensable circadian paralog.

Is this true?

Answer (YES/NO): NO